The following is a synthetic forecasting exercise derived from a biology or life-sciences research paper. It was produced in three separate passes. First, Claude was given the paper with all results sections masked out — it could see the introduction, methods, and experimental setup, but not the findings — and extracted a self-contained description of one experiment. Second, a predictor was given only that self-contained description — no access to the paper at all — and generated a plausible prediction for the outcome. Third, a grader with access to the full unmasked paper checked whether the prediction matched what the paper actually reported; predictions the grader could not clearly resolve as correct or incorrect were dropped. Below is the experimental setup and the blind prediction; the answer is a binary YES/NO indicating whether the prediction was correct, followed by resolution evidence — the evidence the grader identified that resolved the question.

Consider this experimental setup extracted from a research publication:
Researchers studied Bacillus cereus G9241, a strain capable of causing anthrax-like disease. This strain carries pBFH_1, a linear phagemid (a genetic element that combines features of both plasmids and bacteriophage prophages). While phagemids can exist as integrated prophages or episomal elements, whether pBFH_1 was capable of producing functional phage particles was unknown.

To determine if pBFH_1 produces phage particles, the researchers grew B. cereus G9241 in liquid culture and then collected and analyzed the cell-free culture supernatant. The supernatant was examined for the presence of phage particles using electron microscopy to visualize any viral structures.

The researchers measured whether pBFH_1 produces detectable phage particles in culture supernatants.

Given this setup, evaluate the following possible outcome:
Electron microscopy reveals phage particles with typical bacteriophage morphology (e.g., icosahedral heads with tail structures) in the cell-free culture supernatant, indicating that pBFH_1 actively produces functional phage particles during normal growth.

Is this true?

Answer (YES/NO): YES